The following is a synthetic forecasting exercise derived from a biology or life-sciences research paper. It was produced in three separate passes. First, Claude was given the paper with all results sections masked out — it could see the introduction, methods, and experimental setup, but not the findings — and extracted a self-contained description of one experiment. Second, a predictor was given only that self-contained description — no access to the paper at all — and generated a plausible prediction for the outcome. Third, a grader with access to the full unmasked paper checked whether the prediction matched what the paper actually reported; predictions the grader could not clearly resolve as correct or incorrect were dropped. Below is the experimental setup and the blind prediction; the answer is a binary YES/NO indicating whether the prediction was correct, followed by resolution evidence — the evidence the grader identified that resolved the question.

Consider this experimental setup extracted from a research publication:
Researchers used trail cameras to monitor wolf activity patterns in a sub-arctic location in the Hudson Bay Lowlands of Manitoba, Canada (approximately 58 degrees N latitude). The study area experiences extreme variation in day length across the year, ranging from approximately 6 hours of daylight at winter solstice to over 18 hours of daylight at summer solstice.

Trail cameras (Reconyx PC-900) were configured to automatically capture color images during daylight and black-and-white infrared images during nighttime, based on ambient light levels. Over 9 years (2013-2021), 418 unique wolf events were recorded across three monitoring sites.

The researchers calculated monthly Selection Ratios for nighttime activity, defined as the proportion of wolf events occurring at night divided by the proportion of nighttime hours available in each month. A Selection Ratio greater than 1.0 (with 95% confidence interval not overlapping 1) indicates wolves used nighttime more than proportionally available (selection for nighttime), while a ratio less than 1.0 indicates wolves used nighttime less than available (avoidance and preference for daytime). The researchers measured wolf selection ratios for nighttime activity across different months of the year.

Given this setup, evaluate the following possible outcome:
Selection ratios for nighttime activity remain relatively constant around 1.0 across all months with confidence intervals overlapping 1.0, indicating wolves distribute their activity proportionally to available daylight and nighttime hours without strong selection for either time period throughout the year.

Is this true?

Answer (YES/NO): NO